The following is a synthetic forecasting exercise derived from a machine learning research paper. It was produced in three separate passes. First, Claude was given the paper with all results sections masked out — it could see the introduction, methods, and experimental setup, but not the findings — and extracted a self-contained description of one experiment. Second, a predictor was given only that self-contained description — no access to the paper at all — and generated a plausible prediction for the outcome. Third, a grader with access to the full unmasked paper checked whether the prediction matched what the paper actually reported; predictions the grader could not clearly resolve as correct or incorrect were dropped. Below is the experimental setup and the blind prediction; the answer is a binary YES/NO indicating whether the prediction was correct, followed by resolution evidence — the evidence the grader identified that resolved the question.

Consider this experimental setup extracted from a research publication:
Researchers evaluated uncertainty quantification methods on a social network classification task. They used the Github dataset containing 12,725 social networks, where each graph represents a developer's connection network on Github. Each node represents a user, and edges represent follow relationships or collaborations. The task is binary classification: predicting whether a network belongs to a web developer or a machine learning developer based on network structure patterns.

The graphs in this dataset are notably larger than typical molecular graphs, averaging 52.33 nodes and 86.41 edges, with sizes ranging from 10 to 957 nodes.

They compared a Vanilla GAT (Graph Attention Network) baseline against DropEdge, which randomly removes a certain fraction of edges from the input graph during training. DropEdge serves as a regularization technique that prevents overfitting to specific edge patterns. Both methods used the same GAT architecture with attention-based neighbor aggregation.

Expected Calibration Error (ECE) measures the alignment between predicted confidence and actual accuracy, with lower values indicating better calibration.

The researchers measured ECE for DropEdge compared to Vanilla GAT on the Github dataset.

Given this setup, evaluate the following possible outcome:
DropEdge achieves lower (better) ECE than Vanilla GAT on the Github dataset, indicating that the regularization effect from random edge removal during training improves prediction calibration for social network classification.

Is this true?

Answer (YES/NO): NO